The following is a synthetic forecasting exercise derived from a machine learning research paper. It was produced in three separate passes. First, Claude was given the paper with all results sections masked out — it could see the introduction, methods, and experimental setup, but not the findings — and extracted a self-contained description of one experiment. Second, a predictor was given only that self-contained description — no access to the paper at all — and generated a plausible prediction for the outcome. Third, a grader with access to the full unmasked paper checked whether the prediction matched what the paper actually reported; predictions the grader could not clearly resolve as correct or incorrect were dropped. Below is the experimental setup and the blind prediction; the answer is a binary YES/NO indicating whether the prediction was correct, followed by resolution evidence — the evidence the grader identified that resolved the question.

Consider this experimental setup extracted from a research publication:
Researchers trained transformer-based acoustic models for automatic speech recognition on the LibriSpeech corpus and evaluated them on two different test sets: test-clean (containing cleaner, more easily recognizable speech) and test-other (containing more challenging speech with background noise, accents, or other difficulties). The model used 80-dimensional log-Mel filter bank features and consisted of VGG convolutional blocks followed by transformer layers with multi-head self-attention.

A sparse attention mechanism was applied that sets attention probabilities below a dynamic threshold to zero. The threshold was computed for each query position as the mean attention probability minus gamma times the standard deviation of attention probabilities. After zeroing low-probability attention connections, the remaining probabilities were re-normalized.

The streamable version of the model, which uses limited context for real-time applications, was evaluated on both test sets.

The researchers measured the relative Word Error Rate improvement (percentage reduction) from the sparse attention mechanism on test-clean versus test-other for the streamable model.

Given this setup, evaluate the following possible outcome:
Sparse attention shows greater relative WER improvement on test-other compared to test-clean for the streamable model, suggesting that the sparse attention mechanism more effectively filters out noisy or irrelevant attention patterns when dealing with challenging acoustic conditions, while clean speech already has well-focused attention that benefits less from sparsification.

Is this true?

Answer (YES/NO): NO